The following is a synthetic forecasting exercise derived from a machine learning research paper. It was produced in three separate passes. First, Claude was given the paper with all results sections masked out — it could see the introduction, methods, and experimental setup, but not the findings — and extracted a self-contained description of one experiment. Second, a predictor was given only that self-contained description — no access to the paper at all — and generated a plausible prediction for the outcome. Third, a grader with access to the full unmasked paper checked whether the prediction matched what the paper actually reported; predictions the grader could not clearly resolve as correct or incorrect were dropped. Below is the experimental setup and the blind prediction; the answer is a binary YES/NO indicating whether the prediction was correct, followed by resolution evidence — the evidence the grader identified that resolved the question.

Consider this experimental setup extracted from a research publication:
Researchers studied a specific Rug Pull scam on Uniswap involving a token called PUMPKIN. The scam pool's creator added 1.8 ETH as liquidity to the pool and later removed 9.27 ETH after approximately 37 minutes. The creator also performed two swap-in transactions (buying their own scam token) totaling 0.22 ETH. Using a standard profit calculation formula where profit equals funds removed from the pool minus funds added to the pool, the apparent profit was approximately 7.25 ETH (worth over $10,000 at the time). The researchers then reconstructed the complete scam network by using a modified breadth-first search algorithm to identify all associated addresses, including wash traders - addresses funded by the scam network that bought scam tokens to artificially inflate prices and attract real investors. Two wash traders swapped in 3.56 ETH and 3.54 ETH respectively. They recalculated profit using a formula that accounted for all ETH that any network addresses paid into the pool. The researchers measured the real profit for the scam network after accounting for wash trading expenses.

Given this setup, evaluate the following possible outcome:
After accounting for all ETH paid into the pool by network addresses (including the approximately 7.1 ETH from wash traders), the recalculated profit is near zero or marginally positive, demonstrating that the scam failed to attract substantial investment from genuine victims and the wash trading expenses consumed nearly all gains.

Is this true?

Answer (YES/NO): YES